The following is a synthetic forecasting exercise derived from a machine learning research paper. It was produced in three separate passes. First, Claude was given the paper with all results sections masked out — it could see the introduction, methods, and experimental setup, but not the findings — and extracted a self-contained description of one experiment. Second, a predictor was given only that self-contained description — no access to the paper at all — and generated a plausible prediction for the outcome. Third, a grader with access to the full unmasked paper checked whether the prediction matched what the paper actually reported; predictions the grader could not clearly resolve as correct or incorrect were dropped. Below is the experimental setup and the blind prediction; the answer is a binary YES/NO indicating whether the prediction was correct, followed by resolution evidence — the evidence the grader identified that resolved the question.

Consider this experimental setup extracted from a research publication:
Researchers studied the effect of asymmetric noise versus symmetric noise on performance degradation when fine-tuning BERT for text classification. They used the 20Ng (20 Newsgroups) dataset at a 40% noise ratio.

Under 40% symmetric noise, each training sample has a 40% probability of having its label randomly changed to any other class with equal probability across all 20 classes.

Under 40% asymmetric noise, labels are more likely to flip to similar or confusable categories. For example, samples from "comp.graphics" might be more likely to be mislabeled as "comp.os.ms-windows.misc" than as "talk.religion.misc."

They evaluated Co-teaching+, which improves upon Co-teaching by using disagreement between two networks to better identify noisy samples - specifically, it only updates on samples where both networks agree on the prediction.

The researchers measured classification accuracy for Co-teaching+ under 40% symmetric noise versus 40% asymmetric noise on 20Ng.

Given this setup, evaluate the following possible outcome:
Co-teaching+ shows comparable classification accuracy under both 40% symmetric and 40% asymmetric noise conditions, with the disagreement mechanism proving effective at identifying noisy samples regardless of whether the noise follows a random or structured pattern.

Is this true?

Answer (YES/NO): NO